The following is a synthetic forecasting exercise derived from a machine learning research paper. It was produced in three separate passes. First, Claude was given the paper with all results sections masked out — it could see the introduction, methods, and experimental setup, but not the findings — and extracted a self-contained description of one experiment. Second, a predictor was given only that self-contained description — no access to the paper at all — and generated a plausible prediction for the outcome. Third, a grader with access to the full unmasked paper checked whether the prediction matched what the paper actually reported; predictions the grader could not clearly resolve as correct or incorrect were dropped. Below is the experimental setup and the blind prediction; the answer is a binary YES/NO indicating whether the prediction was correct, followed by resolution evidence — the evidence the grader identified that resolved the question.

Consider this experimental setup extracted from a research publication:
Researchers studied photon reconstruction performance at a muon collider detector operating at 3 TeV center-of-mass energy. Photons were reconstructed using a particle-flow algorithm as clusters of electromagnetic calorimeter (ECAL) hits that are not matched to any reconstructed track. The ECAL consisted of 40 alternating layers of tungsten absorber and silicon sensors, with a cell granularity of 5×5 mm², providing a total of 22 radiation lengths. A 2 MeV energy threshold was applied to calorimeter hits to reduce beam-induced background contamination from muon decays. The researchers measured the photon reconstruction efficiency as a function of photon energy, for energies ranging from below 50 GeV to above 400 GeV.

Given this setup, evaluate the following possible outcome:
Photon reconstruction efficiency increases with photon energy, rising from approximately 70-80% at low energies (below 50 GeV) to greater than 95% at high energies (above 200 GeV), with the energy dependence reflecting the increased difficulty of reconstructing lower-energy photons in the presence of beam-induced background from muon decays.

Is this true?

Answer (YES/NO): YES